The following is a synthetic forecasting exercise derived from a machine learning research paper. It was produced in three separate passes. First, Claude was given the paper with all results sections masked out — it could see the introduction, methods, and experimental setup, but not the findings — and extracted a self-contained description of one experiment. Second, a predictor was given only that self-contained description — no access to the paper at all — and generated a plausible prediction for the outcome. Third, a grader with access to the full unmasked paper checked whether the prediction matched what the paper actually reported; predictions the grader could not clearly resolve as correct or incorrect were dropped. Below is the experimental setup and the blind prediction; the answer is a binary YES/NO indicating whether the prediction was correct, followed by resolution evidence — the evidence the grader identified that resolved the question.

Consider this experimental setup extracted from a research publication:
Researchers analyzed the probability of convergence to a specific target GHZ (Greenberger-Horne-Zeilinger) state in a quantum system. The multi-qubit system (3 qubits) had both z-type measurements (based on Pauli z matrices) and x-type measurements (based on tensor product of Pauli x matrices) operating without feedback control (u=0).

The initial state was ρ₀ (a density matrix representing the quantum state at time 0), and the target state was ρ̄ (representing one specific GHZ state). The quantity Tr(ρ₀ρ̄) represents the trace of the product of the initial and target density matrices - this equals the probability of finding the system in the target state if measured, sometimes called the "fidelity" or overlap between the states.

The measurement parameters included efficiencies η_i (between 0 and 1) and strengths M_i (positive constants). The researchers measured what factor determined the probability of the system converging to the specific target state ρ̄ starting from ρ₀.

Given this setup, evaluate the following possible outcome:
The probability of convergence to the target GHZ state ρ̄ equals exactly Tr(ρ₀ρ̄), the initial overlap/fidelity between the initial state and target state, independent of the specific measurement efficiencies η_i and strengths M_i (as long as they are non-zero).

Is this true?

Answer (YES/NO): YES